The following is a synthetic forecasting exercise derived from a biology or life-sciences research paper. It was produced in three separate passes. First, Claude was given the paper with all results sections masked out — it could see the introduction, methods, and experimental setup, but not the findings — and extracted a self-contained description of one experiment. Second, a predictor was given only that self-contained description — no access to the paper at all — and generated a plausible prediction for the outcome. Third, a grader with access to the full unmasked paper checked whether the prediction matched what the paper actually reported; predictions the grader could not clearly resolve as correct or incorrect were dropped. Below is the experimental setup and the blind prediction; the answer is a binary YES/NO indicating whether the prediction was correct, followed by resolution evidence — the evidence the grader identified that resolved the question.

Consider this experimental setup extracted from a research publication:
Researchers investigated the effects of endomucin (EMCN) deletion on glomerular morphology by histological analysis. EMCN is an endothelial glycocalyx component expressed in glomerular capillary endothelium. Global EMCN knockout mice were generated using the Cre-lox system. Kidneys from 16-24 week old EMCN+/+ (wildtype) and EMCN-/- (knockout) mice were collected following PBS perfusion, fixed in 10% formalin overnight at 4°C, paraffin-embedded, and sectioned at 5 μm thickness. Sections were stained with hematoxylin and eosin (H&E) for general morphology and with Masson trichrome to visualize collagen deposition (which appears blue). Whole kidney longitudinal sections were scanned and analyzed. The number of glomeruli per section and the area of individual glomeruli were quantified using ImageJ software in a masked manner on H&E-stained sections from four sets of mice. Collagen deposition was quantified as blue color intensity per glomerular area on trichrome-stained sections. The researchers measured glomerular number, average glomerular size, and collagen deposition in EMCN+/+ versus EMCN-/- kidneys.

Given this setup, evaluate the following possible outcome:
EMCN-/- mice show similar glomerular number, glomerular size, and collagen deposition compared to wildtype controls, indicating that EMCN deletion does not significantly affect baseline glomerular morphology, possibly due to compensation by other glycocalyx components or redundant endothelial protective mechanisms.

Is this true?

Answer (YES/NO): NO